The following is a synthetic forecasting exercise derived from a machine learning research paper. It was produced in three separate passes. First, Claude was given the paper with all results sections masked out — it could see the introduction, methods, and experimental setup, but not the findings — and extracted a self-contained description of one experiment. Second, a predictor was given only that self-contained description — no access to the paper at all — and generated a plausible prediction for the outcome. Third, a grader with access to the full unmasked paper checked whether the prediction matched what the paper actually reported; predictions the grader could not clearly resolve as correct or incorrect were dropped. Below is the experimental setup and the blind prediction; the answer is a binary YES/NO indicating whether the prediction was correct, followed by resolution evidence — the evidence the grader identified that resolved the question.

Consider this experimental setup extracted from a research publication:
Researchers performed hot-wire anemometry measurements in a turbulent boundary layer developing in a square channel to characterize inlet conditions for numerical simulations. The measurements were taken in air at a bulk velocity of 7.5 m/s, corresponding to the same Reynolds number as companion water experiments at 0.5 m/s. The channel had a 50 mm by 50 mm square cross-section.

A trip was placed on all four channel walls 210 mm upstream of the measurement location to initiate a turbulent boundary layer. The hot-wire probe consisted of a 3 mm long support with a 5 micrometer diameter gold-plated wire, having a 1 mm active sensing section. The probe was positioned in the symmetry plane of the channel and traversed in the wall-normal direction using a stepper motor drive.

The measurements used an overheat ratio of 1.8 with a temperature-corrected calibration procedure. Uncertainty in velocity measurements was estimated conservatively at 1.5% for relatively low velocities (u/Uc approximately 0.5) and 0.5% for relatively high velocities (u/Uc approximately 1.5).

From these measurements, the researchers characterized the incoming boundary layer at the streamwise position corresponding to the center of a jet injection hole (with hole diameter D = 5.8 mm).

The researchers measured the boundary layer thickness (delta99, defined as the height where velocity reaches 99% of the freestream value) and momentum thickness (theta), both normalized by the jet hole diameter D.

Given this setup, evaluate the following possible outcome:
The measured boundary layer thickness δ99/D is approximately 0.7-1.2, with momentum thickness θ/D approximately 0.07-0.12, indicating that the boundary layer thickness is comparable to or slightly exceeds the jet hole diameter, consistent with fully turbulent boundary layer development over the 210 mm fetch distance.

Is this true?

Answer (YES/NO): NO